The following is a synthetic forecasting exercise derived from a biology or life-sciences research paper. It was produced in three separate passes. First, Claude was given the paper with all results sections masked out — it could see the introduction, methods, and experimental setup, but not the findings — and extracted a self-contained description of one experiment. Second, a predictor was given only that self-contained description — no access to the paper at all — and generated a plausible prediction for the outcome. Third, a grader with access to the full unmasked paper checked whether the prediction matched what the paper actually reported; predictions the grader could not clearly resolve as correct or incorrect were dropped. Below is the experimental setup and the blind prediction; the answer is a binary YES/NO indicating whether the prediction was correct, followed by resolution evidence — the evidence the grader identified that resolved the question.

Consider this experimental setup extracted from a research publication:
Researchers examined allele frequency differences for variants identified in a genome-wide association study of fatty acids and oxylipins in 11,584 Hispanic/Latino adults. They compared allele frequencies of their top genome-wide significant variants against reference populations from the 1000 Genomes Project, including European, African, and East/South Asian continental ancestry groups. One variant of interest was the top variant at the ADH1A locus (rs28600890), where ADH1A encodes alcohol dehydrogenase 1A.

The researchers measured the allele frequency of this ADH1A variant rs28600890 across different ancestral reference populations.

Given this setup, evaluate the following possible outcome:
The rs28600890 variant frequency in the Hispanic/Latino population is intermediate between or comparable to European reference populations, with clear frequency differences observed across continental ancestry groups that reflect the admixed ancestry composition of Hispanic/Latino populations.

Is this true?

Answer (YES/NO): NO